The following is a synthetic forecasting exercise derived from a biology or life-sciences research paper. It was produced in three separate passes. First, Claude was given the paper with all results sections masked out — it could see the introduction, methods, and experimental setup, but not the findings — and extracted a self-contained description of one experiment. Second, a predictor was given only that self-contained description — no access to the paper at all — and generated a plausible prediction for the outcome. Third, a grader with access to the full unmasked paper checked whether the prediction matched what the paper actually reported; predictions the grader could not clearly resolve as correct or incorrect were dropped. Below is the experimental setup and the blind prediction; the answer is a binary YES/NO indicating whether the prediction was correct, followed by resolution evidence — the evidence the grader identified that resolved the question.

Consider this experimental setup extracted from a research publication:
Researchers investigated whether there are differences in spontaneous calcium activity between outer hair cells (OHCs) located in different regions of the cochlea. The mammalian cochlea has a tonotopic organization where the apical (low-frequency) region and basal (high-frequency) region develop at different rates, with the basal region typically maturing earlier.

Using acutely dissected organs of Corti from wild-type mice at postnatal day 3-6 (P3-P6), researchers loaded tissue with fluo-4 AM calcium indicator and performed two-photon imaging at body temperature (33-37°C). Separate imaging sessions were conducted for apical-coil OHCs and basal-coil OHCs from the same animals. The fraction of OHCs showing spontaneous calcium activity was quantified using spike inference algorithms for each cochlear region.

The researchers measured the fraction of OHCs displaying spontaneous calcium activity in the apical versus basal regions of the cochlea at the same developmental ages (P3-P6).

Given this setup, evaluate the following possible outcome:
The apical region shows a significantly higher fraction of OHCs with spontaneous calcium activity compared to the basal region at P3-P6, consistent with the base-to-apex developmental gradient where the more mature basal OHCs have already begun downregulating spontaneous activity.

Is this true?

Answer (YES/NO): YES